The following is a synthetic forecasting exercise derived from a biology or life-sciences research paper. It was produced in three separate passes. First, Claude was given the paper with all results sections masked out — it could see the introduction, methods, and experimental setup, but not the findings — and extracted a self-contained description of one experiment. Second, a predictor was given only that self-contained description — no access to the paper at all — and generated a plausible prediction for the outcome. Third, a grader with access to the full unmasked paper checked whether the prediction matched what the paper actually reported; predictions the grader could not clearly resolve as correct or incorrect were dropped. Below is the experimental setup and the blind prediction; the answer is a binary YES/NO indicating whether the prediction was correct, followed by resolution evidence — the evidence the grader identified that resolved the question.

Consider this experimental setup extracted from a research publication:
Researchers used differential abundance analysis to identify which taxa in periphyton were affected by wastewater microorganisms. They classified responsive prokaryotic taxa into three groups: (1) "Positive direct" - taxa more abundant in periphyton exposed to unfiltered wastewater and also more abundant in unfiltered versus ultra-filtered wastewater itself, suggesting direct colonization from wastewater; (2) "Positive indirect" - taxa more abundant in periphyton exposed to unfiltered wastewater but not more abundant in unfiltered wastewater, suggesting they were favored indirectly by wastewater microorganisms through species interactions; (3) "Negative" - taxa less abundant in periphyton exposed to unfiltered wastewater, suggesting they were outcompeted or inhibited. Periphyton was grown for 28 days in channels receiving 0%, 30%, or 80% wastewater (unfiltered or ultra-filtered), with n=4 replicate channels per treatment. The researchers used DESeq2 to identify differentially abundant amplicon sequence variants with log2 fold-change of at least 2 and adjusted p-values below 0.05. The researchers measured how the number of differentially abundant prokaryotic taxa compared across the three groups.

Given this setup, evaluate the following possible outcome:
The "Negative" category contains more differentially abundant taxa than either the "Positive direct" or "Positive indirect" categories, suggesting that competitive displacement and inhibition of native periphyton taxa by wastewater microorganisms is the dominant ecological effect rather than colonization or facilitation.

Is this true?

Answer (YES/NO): NO